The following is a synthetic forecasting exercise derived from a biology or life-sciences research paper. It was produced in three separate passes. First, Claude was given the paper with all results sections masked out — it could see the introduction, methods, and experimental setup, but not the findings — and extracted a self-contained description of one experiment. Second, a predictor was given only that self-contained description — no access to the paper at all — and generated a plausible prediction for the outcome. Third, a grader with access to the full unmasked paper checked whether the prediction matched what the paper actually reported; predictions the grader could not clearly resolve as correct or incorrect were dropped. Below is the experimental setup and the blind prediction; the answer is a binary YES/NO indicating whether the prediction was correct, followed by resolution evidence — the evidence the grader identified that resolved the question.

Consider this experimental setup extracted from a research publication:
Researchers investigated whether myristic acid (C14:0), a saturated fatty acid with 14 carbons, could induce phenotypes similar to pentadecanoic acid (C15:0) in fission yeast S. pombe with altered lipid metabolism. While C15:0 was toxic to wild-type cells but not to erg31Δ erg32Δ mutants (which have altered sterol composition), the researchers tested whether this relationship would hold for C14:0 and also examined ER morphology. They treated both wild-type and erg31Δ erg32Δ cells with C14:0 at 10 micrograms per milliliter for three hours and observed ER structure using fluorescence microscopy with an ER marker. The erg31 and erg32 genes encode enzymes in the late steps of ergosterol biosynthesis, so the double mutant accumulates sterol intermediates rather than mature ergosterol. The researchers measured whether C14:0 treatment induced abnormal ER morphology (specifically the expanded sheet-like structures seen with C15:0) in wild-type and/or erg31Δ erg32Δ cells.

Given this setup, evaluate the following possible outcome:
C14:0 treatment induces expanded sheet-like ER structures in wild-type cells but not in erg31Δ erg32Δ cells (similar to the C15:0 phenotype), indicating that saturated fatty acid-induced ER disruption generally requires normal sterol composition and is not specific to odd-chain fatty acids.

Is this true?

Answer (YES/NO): NO